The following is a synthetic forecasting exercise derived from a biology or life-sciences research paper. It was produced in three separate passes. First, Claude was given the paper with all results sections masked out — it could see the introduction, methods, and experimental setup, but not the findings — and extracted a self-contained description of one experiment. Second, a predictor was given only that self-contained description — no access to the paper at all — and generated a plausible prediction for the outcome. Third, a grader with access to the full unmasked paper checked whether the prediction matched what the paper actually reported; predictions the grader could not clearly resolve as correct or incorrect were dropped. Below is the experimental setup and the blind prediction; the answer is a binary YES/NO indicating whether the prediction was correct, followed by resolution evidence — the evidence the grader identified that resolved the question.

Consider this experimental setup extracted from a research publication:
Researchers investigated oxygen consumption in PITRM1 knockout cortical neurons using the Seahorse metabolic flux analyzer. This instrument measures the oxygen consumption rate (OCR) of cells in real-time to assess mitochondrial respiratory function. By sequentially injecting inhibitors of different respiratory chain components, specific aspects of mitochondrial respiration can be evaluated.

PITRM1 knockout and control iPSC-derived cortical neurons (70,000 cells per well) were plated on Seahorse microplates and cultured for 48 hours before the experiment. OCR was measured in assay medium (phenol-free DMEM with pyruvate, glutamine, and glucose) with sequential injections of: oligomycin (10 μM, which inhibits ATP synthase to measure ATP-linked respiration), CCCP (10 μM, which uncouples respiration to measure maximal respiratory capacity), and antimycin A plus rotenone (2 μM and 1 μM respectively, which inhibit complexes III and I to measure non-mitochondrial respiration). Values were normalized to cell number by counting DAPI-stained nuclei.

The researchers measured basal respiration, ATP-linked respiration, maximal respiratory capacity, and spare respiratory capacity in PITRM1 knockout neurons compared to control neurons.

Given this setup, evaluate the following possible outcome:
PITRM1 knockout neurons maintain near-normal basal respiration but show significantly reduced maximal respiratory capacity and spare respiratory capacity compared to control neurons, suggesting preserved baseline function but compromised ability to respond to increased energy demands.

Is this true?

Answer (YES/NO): NO